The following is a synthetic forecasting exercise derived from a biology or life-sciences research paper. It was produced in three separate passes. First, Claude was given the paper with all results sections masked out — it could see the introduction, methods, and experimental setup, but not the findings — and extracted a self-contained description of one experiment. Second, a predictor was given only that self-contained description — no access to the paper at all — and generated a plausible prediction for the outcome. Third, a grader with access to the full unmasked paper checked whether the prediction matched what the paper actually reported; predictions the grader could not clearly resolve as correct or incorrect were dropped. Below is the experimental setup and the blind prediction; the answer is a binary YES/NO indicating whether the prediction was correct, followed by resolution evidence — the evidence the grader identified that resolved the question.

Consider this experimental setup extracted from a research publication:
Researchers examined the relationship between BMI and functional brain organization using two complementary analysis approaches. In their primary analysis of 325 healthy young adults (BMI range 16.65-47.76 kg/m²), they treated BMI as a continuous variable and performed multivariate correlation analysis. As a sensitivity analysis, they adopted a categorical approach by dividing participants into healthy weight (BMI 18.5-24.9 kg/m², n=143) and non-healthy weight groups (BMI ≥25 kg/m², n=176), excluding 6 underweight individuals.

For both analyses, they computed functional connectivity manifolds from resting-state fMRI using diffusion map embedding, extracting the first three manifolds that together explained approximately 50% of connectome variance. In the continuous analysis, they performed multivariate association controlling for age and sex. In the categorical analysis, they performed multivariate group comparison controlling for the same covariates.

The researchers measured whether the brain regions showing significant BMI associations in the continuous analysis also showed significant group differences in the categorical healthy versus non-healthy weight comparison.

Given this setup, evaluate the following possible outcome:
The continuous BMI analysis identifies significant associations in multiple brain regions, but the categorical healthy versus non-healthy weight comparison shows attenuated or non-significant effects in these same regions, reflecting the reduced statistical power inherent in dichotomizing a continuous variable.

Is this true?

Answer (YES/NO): NO